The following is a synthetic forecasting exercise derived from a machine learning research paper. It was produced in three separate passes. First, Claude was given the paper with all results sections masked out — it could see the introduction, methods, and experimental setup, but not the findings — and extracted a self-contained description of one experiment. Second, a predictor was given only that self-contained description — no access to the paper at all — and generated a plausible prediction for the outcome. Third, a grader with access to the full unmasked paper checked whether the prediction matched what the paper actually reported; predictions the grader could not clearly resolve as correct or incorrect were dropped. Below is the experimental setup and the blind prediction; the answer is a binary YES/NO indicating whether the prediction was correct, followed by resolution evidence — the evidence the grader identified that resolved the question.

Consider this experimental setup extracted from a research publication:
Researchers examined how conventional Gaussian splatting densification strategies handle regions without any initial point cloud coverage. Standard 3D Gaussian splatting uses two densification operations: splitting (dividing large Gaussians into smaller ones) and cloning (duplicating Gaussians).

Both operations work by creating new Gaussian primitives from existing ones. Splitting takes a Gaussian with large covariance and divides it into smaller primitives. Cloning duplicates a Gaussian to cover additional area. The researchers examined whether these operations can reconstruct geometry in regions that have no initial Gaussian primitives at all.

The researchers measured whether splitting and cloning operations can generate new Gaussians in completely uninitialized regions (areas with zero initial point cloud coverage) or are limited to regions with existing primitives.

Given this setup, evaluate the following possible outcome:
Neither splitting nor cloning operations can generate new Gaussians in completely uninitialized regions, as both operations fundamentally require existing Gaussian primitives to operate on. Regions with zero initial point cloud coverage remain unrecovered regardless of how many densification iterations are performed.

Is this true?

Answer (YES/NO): YES